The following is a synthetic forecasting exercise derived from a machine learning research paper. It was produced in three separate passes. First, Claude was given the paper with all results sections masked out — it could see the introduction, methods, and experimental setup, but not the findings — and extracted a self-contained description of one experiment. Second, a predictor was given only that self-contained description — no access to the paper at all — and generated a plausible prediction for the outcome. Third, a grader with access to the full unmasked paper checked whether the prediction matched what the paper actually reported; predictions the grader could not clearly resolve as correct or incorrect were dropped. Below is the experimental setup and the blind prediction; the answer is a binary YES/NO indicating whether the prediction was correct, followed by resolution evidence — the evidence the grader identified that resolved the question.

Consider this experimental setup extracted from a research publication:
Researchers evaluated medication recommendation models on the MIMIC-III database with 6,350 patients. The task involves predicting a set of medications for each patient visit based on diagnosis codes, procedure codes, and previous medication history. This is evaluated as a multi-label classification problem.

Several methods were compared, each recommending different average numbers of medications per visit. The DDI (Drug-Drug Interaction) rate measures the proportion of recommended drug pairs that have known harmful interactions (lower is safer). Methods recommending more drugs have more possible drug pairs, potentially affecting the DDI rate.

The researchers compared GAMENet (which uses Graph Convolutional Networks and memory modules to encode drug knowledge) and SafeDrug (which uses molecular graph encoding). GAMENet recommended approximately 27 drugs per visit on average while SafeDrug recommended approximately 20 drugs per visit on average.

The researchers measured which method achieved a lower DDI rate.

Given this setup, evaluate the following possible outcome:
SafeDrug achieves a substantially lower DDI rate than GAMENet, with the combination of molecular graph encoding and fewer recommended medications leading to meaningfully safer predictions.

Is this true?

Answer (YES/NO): YES